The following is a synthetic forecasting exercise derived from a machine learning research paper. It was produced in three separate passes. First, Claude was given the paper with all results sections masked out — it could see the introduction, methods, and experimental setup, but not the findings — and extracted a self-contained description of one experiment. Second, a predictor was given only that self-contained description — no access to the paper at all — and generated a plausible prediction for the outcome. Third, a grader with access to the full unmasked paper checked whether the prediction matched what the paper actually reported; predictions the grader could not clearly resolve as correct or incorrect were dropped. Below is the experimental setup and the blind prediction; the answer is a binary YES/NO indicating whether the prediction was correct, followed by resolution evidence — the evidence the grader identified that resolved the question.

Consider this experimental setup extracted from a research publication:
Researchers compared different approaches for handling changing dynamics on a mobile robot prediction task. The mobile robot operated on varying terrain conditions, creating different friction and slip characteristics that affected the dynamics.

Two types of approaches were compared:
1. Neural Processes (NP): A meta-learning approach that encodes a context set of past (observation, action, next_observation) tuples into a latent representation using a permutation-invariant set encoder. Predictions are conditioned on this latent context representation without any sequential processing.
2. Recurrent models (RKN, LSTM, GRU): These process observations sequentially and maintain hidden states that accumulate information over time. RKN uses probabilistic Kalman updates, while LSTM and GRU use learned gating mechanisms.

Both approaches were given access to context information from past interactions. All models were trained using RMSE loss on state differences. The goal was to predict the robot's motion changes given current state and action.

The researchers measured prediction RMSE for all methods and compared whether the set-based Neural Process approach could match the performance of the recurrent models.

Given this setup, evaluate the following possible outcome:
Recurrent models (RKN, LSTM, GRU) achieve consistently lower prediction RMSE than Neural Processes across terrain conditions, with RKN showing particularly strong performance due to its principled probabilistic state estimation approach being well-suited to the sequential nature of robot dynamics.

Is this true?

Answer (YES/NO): NO